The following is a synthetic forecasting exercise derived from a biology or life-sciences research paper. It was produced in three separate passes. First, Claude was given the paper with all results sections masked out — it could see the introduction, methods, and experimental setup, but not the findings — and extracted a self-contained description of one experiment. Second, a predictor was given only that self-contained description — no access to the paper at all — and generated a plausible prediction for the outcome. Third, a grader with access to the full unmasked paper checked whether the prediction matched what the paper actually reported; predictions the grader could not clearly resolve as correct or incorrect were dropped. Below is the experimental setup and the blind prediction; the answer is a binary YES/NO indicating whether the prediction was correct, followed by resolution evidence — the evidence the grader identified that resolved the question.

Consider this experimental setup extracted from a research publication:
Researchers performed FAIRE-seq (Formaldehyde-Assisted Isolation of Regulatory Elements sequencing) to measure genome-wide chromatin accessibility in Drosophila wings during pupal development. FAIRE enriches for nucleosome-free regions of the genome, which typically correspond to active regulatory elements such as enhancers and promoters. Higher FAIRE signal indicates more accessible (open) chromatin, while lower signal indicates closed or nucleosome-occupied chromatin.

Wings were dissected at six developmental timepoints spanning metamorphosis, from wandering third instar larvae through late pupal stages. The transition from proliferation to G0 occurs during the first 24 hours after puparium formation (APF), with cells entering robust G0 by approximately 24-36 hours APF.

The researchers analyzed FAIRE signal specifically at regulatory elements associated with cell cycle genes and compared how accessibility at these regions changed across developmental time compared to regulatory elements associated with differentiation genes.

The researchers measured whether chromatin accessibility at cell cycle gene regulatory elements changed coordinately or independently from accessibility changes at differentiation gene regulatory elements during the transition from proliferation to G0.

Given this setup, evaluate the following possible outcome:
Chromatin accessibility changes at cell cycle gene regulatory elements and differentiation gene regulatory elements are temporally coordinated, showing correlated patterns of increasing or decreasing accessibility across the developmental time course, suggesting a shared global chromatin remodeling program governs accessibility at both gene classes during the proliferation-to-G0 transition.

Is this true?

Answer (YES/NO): NO